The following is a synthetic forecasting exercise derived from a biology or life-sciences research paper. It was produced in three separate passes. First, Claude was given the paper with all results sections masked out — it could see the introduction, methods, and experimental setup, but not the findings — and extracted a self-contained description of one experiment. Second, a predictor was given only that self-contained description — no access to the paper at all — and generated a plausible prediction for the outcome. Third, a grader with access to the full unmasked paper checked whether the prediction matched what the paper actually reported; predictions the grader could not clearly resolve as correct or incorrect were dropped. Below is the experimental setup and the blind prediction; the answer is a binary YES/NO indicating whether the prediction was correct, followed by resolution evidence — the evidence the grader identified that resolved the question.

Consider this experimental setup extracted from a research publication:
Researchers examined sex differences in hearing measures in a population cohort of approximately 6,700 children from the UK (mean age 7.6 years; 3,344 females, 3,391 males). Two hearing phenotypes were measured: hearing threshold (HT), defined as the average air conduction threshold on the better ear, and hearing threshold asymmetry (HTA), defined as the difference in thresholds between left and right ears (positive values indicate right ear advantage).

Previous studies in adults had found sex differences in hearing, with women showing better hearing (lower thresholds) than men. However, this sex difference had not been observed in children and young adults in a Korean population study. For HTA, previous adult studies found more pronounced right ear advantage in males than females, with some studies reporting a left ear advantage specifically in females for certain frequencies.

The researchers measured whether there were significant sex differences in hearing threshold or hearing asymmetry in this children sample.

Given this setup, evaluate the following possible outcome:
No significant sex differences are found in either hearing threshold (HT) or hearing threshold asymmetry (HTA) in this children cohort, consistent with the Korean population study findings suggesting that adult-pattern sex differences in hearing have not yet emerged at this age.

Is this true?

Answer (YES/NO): NO